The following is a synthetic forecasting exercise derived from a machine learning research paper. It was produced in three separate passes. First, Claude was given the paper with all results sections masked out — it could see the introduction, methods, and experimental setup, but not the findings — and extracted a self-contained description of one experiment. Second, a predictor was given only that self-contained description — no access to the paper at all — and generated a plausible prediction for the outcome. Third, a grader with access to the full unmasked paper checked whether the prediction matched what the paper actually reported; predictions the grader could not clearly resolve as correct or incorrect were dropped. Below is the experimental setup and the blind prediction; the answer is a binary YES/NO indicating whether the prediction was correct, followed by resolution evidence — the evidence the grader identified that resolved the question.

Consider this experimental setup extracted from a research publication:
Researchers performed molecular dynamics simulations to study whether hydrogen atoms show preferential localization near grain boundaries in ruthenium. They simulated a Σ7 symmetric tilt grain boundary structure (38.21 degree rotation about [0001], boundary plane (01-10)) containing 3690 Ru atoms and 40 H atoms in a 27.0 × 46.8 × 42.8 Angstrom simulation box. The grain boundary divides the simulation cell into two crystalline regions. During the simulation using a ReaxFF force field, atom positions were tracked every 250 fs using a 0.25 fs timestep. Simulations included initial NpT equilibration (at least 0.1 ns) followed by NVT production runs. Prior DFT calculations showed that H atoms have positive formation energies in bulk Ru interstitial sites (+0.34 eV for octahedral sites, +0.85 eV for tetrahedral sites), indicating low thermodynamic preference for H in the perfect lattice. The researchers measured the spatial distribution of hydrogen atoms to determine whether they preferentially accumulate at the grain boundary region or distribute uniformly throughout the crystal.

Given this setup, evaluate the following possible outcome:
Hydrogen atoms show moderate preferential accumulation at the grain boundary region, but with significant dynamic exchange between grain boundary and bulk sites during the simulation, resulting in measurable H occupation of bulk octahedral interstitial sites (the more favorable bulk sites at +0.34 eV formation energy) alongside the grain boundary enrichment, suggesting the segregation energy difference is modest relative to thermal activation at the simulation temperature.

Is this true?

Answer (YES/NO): NO